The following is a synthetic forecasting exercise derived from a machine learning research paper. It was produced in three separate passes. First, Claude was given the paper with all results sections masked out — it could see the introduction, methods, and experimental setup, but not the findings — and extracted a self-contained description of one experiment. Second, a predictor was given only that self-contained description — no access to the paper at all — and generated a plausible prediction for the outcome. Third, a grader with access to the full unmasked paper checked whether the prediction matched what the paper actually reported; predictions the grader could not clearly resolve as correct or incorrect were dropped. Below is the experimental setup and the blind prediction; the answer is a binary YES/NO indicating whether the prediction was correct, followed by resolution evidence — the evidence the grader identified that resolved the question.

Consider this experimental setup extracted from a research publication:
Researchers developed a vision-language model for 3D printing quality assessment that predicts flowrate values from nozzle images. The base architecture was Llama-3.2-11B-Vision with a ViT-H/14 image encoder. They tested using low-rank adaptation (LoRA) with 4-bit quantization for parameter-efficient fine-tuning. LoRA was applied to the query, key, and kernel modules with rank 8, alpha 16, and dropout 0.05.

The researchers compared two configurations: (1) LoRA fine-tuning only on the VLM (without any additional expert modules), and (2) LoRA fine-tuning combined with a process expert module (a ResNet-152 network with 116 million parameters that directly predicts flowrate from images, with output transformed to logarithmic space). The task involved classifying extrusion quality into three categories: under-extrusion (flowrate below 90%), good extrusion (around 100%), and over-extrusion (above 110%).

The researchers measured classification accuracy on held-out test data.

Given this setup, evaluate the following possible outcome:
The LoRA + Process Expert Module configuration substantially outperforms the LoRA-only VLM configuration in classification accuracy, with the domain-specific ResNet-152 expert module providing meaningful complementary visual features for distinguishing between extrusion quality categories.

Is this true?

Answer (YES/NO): YES